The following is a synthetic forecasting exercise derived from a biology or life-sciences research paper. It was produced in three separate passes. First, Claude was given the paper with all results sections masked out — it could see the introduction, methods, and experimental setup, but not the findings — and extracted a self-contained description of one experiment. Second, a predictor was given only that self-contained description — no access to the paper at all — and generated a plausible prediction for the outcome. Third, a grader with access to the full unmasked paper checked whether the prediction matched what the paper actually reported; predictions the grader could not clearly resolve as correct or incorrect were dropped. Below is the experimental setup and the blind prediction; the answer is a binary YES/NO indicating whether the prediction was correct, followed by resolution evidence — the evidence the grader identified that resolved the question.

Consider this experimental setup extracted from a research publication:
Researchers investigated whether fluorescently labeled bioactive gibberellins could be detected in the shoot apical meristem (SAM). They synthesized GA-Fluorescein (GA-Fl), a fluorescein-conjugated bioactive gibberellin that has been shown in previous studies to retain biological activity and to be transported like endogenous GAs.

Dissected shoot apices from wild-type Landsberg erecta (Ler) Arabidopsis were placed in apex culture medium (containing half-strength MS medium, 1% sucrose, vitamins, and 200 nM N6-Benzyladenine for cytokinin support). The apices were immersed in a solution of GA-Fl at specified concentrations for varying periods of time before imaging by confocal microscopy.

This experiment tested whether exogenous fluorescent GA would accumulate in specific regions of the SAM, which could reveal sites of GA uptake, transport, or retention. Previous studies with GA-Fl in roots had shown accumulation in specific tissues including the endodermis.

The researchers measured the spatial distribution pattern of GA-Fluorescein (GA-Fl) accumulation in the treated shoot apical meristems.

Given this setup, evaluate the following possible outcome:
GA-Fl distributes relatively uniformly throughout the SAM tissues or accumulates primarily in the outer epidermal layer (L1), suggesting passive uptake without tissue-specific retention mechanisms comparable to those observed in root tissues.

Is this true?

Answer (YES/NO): NO